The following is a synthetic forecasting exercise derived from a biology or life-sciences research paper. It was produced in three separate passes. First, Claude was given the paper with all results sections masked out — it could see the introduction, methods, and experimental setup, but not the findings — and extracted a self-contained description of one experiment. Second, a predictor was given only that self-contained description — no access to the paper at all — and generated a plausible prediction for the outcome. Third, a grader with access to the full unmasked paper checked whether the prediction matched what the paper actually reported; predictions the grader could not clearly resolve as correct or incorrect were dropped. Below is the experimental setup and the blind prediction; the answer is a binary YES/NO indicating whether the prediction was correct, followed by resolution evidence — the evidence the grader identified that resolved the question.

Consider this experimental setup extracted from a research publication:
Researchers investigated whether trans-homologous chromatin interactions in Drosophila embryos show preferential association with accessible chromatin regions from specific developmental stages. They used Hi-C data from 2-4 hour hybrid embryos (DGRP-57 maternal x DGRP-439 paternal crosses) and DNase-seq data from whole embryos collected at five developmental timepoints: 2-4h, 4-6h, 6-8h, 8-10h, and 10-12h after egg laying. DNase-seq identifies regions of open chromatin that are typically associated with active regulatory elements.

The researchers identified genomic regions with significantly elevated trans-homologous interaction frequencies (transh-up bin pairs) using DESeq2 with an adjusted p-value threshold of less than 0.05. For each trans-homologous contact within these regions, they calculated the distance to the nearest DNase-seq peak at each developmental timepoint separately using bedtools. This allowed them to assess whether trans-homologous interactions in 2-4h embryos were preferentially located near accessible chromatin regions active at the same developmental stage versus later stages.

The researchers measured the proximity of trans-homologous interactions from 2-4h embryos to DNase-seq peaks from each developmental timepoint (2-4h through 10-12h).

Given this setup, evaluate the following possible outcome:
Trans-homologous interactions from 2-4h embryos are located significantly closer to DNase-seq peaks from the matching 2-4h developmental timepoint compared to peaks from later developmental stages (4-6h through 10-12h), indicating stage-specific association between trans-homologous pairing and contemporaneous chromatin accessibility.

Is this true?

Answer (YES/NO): NO